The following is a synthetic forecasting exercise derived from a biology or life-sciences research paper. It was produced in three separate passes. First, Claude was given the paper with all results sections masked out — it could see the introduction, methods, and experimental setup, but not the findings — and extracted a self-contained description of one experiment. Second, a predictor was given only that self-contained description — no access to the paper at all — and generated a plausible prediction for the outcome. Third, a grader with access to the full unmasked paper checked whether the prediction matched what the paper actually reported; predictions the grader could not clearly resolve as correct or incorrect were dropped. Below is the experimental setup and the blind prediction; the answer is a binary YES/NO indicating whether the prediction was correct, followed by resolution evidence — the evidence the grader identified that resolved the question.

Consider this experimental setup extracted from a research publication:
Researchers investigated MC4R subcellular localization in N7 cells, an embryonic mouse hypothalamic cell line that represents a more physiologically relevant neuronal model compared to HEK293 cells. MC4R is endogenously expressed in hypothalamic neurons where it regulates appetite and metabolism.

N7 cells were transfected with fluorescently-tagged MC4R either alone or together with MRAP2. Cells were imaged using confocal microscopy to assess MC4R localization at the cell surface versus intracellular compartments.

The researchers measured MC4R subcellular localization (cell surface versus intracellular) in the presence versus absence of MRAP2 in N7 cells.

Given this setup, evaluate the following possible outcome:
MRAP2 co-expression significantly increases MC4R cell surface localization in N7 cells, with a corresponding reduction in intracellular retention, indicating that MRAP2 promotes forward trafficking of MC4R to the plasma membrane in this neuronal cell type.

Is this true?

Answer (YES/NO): YES